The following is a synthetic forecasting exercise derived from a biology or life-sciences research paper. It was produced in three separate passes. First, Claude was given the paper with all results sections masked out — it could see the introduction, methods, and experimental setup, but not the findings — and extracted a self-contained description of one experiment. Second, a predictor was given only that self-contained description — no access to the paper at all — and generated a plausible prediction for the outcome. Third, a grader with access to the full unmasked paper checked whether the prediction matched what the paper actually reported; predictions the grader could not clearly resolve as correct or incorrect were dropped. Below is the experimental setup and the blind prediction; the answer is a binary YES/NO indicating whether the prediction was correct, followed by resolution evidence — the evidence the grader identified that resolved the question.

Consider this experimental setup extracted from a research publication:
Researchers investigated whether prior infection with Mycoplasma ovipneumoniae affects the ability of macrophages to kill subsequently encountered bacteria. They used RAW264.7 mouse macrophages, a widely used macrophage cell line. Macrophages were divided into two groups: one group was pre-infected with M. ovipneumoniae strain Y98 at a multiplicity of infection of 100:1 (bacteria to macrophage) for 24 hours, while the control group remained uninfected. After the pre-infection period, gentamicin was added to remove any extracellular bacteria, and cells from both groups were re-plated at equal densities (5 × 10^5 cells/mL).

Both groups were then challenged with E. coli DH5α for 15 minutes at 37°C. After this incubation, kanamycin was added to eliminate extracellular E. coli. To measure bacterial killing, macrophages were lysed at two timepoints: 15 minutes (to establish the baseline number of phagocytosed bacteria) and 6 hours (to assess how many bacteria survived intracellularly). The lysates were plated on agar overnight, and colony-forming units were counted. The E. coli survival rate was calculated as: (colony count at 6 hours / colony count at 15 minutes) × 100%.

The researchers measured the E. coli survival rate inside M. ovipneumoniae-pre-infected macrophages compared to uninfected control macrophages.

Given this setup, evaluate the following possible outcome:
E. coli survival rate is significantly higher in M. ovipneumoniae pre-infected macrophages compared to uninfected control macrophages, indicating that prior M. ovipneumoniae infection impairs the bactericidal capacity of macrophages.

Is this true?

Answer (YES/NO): YES